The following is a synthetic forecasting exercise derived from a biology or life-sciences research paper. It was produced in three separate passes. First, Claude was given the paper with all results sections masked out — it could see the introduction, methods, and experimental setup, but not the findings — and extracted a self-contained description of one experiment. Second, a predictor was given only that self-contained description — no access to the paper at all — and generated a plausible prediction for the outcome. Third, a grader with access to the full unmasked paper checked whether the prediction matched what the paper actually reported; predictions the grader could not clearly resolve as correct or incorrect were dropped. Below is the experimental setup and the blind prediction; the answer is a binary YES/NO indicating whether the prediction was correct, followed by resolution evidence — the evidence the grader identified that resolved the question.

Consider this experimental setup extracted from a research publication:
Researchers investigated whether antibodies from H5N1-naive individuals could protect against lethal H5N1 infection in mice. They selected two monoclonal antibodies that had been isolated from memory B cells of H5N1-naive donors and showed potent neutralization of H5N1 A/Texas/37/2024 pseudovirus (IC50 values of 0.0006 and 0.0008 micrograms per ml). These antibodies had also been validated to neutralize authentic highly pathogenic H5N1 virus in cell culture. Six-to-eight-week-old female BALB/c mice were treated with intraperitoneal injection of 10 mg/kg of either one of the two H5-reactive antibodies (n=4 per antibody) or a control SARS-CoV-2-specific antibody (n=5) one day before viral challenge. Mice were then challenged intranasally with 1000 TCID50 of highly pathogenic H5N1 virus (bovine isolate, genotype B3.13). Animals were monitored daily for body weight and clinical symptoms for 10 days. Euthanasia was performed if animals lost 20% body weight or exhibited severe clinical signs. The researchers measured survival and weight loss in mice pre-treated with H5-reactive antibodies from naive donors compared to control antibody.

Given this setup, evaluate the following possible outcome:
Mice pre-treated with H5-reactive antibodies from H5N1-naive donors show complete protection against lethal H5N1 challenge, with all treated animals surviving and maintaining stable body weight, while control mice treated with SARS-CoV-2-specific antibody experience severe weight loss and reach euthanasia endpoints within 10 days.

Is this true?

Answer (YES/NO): YES